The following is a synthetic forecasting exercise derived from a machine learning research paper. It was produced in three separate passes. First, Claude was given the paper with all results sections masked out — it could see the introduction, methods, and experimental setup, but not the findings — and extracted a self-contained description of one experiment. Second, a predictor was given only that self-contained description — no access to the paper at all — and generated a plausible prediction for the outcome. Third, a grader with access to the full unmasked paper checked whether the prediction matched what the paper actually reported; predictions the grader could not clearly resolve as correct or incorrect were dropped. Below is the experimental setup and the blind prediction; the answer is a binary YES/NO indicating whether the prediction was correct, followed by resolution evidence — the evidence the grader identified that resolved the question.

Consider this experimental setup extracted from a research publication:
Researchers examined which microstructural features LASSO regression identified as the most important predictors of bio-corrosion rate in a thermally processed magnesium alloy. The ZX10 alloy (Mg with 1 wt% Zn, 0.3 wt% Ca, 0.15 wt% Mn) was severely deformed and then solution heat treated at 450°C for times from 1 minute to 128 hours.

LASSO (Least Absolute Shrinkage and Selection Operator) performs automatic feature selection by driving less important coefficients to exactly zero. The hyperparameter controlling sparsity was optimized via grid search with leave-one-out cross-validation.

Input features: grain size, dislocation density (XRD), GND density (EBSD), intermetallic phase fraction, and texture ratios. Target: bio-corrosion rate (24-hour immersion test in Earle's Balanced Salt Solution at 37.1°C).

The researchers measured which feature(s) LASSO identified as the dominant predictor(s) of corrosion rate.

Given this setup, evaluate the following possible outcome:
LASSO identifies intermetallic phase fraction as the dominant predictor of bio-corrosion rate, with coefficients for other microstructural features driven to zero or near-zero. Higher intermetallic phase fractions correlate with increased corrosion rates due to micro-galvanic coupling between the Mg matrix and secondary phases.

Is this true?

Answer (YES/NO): YES